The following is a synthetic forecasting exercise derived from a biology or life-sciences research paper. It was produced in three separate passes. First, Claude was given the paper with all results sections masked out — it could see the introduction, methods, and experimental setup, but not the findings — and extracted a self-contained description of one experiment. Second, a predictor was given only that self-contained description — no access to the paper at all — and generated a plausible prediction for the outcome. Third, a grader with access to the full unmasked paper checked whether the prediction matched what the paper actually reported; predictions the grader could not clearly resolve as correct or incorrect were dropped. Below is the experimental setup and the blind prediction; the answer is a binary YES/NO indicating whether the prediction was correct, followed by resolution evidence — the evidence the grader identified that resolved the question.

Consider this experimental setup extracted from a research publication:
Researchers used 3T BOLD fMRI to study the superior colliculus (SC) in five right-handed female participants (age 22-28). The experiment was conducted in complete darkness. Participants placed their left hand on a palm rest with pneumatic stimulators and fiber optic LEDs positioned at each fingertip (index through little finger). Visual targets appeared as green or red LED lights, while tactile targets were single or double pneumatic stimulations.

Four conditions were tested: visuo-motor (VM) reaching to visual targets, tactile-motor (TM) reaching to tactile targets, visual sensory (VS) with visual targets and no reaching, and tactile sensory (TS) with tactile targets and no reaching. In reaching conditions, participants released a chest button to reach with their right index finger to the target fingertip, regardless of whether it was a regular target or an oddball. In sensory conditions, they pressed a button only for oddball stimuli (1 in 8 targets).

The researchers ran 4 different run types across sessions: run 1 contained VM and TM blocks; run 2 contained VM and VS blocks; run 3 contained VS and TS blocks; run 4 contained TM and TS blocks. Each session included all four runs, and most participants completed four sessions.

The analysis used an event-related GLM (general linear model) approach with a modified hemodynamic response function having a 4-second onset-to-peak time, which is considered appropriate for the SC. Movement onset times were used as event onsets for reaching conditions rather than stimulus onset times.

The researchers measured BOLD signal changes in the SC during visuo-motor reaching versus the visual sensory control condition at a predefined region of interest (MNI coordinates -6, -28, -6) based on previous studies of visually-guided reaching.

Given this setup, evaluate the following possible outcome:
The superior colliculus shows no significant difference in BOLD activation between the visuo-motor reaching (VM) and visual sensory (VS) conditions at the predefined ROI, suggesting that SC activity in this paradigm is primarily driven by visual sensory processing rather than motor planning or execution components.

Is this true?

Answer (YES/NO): NO